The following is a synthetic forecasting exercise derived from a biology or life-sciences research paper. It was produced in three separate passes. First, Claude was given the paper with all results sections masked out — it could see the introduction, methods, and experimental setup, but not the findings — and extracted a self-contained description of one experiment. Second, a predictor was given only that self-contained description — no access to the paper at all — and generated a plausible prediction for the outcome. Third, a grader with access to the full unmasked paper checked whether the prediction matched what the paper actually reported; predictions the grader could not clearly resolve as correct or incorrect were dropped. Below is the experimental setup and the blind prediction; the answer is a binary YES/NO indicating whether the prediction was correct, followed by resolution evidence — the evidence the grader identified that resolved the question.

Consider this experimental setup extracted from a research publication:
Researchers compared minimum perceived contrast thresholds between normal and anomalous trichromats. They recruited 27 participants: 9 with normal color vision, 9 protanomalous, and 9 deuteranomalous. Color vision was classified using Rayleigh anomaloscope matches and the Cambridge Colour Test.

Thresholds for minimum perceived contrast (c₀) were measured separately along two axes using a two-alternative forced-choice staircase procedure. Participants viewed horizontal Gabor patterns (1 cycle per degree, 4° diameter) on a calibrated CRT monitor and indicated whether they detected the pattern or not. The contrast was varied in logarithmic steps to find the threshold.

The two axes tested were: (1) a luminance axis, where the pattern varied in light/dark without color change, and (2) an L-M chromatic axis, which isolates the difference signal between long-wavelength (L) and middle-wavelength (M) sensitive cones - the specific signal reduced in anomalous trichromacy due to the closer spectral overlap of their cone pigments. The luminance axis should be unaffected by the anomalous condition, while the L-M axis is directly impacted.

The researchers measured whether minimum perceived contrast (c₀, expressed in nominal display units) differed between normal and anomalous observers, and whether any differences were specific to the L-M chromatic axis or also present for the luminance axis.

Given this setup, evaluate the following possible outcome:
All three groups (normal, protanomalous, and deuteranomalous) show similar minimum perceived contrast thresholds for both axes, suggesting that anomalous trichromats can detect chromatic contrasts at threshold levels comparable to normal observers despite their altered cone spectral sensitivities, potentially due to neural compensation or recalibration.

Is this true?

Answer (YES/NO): NO